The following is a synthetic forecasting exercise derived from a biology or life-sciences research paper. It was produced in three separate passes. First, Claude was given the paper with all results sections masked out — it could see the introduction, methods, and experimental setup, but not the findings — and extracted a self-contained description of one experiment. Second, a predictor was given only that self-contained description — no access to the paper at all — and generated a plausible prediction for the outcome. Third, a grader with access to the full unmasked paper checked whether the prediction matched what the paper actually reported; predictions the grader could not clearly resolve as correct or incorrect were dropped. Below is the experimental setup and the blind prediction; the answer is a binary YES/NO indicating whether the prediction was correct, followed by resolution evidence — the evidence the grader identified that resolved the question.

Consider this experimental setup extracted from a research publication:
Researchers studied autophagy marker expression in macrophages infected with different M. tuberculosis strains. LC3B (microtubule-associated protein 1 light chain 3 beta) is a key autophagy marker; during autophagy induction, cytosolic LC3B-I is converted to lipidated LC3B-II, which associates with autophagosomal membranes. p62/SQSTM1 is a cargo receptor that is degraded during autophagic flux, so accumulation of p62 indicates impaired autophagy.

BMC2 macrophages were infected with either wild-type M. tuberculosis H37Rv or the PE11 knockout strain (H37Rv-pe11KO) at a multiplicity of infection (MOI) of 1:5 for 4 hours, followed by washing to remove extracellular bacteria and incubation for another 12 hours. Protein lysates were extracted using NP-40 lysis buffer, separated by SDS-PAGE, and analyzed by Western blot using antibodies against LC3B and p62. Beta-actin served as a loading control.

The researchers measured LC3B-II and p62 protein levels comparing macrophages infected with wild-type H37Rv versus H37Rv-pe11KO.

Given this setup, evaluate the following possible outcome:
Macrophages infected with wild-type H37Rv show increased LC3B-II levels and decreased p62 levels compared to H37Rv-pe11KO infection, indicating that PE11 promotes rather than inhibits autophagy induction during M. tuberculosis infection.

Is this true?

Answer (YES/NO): NO